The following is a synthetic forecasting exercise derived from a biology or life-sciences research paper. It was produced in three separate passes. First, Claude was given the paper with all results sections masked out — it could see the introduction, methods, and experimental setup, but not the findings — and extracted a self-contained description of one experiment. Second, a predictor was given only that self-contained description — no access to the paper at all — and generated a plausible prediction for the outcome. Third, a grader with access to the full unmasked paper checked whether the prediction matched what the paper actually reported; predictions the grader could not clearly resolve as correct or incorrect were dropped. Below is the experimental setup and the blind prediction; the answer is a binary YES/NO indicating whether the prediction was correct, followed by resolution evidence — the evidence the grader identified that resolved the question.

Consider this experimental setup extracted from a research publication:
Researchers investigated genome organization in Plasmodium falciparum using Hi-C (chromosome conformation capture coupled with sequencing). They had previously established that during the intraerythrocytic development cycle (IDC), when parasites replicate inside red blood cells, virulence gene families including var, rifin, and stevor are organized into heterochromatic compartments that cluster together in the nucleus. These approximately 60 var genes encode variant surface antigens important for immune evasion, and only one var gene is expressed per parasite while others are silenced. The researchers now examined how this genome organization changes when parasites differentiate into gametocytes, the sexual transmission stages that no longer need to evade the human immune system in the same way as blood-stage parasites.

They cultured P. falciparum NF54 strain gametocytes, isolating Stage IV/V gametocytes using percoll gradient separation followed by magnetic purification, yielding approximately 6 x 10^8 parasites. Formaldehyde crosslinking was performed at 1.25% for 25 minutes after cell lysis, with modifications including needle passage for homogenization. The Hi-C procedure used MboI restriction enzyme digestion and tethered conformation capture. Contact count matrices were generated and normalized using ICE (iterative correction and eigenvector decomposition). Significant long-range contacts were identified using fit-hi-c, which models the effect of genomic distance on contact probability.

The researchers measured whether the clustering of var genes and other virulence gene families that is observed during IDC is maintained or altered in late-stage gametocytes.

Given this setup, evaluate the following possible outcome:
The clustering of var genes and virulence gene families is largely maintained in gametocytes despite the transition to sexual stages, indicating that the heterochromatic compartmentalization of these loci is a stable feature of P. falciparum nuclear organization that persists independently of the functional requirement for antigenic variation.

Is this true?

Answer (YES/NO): YES